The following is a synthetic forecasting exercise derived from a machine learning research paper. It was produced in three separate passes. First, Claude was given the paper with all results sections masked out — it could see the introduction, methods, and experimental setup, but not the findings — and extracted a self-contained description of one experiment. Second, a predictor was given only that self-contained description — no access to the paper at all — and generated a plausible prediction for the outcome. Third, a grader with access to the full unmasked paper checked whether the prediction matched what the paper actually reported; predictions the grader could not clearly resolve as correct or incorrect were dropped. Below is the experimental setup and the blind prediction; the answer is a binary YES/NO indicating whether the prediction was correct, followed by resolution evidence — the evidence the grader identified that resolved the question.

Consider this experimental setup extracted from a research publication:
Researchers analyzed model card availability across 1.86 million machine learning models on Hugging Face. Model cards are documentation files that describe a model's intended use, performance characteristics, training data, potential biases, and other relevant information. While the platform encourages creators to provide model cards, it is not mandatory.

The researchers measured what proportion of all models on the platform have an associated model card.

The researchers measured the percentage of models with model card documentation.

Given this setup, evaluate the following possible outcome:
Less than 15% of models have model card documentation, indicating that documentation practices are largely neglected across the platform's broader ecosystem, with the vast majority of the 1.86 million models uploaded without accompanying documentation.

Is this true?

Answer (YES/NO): NO